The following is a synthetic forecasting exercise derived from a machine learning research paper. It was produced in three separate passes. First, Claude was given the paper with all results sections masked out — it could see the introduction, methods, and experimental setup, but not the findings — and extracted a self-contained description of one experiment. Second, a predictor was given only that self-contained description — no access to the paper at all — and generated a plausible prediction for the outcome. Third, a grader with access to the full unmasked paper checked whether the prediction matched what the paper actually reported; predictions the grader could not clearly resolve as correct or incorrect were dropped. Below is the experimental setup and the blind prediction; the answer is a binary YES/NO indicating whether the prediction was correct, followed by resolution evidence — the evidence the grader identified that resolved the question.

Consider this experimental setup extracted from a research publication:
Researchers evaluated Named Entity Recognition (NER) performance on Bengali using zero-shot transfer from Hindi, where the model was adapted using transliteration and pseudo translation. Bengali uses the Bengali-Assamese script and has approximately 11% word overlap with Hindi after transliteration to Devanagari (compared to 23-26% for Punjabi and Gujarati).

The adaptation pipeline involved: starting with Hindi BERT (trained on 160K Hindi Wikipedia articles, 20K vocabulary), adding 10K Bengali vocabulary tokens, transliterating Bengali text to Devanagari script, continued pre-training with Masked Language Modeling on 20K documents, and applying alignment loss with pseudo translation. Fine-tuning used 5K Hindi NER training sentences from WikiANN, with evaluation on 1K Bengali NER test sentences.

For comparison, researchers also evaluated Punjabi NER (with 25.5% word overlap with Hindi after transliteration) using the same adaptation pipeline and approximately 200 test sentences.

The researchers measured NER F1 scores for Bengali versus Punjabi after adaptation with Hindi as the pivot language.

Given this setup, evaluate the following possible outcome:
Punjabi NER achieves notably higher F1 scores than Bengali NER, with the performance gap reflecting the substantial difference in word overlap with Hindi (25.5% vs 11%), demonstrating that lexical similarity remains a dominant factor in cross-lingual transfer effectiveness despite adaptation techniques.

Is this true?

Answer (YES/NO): NO